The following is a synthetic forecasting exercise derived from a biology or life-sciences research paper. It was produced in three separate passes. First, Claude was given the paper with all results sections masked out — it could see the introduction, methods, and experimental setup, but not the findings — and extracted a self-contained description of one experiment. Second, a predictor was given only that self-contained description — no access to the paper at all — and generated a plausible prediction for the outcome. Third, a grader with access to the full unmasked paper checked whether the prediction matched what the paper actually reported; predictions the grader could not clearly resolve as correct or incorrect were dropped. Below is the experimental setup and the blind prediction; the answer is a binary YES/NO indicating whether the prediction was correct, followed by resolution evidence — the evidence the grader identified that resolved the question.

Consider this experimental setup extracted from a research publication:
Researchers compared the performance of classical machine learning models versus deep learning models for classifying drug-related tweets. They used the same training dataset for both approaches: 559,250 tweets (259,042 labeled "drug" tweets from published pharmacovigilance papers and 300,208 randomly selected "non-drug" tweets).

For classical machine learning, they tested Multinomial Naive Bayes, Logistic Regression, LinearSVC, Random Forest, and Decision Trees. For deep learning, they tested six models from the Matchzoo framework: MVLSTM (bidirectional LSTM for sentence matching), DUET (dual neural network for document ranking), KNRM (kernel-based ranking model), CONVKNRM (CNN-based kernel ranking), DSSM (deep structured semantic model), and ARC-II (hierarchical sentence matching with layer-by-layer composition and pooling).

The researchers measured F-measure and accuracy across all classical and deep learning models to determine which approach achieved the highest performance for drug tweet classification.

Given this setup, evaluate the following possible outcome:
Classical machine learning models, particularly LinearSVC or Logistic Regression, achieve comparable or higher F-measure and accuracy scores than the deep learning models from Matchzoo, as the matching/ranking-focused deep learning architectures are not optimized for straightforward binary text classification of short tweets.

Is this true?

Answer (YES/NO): NO